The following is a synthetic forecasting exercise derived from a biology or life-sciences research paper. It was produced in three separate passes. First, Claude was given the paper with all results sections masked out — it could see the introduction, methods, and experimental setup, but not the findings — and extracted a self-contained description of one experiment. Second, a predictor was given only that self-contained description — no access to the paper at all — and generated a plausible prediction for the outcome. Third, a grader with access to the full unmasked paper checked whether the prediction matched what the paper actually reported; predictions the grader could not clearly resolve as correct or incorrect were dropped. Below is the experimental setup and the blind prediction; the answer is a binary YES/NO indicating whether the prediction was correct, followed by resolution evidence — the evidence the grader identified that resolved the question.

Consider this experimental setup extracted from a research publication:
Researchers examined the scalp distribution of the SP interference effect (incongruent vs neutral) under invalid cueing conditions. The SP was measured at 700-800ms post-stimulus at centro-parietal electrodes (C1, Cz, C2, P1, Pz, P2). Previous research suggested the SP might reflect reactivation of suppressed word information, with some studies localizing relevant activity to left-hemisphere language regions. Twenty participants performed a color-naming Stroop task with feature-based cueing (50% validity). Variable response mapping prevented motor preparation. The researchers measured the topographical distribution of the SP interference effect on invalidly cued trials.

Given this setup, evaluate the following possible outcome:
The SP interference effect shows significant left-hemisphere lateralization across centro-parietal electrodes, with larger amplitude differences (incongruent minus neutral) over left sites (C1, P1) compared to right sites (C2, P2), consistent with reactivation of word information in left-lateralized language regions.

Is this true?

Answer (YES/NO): NO